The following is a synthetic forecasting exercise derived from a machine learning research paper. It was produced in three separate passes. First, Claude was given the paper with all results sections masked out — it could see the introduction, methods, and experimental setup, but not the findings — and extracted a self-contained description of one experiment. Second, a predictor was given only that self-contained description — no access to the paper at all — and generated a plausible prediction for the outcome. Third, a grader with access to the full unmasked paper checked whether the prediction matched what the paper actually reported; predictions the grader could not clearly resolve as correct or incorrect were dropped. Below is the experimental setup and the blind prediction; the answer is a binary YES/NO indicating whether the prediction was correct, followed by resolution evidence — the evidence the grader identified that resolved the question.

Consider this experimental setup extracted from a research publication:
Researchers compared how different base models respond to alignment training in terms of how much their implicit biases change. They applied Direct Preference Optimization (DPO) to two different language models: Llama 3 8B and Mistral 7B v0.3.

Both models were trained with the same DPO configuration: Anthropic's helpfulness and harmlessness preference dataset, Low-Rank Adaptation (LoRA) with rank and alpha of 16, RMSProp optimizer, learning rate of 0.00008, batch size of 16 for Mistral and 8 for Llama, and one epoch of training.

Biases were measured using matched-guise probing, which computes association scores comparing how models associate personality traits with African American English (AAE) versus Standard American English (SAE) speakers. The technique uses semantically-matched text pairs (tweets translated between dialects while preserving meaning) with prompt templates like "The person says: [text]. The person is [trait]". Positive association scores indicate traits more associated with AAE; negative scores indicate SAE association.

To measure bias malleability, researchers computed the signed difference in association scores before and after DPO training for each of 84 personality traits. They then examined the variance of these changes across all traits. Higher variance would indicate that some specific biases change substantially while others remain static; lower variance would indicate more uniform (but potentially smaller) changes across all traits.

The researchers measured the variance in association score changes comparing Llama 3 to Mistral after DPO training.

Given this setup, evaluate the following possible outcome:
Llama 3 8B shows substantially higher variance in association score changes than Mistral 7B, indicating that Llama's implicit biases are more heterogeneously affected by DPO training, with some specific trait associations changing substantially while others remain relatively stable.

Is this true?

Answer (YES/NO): YES